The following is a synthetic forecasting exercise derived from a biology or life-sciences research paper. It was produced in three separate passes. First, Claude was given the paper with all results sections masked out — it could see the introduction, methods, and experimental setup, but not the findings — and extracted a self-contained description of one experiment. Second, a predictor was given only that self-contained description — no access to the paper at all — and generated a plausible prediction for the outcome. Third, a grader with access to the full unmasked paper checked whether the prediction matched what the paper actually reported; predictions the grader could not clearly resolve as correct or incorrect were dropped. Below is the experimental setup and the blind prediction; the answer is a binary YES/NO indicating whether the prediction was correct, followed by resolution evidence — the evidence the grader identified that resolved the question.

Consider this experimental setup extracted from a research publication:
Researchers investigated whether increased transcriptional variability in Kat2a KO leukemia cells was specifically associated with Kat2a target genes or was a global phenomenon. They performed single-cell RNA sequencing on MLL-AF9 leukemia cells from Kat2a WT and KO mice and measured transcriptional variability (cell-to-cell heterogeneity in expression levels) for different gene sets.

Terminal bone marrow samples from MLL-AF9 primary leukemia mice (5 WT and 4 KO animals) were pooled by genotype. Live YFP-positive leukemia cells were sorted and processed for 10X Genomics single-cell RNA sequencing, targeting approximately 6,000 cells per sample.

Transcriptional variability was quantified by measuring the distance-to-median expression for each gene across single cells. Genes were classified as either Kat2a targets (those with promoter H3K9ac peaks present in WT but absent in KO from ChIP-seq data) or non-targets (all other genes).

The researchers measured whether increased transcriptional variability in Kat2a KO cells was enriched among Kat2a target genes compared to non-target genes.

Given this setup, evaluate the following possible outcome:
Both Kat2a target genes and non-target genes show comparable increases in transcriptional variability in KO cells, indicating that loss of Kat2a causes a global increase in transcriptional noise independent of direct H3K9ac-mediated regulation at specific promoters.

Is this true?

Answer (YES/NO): NO